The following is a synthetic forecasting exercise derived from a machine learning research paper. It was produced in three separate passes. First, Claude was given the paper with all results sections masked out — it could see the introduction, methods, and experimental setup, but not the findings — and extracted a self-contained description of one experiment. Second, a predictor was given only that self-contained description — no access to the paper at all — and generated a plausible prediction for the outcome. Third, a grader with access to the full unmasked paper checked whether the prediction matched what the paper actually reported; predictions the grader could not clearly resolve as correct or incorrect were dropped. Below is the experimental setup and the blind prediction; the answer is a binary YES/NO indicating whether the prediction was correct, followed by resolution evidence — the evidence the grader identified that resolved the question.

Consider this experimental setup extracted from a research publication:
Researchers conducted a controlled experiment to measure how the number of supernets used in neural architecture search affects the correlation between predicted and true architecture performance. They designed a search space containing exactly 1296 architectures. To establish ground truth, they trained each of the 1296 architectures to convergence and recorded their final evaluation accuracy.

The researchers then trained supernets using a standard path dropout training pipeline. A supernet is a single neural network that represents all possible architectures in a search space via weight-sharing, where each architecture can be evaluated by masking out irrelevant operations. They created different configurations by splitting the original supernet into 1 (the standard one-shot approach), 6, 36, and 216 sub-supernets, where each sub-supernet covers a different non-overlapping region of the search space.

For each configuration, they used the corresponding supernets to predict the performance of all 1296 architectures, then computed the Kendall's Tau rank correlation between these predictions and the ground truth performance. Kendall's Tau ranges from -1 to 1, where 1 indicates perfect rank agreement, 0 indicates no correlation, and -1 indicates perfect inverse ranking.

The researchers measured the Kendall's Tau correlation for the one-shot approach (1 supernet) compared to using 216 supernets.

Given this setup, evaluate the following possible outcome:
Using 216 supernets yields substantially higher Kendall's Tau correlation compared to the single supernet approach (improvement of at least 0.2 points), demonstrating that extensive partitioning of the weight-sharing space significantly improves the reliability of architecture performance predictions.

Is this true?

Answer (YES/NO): YES